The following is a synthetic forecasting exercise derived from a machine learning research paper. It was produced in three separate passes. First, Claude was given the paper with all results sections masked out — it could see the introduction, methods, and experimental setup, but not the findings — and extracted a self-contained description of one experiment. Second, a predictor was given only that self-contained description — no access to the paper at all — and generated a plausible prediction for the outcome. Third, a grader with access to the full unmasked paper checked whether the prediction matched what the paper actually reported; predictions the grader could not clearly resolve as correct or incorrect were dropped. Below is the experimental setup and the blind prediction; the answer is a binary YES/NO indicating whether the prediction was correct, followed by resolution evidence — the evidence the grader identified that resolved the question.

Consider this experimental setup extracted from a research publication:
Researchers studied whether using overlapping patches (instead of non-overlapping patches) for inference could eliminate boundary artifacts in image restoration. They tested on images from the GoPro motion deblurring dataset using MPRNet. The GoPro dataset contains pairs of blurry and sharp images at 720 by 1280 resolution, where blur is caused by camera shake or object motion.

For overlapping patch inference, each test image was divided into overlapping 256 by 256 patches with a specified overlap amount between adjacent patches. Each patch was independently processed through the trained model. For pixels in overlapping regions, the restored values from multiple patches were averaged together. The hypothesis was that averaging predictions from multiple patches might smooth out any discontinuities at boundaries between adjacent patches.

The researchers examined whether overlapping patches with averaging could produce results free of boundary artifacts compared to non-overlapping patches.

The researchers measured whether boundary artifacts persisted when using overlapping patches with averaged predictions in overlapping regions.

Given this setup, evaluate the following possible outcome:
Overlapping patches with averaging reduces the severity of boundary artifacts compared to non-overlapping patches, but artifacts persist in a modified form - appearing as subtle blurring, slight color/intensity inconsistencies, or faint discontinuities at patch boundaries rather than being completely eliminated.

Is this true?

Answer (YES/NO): NO